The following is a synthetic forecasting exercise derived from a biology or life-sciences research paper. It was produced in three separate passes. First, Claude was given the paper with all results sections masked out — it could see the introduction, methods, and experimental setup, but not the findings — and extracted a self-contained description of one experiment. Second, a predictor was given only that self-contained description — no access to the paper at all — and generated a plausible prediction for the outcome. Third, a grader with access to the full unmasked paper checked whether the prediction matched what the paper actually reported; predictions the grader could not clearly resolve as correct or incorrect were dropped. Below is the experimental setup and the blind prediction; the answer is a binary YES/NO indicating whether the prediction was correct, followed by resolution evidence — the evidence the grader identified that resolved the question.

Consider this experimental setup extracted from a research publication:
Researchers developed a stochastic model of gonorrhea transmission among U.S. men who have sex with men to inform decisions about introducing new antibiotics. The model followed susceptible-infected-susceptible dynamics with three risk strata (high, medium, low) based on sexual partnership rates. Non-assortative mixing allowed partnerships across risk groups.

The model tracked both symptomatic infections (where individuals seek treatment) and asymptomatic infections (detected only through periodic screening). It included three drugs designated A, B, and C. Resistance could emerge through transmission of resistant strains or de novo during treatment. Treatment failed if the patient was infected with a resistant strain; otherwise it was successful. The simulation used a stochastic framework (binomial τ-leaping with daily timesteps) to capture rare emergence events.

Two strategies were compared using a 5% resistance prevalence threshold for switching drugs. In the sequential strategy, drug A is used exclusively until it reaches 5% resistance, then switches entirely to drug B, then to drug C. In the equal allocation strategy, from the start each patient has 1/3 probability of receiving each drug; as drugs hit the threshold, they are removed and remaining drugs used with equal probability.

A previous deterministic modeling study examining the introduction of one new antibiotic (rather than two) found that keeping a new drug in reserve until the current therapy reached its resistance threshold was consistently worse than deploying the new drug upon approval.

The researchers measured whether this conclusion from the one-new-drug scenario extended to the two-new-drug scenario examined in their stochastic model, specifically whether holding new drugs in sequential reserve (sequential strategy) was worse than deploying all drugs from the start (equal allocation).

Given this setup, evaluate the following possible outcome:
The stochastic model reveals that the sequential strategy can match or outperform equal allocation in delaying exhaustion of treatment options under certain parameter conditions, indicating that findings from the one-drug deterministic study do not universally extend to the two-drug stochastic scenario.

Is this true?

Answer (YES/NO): NO